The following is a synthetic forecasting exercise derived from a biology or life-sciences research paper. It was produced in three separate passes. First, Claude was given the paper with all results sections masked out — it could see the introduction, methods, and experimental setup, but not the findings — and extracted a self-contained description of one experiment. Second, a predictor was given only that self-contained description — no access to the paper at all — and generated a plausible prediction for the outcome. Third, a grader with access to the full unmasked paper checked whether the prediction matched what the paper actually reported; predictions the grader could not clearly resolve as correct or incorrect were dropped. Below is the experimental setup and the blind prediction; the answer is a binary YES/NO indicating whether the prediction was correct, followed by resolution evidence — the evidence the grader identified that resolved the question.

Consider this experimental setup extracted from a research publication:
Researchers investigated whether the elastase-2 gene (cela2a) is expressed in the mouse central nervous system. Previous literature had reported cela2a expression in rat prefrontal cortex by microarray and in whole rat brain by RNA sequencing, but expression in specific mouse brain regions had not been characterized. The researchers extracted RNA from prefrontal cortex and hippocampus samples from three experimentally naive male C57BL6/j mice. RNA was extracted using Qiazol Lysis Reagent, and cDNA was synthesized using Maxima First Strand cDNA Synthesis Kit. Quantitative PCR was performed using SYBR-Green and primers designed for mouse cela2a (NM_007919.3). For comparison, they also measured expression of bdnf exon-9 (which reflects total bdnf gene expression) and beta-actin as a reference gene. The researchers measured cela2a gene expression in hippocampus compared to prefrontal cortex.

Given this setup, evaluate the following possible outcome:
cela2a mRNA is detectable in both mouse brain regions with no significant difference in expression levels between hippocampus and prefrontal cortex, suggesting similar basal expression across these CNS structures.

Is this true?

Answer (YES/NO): YES